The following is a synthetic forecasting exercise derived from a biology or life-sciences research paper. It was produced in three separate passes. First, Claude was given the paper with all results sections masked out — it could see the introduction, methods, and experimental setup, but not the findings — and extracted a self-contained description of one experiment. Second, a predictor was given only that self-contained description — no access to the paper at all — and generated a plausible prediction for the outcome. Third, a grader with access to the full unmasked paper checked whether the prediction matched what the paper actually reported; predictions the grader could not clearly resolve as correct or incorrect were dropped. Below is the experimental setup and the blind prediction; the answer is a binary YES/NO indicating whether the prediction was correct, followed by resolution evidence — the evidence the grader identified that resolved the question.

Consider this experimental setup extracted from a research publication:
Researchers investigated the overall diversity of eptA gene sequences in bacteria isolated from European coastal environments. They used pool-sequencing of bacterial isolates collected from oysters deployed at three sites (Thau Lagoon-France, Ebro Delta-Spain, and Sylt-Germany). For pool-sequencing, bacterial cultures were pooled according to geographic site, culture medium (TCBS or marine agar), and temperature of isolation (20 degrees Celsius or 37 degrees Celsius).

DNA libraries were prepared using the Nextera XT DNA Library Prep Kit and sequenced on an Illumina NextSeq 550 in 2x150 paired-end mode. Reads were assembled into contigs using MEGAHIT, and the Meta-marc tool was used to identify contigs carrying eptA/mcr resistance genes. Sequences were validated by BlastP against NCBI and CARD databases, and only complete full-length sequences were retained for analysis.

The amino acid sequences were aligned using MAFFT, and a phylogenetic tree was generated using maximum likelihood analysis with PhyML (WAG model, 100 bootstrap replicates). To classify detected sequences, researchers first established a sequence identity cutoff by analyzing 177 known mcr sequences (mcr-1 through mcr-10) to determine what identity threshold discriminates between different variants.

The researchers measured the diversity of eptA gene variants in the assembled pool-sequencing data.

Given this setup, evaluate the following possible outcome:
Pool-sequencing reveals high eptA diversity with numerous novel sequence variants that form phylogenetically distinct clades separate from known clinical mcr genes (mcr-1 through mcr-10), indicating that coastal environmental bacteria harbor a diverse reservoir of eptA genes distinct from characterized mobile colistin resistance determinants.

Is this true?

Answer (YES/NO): YES